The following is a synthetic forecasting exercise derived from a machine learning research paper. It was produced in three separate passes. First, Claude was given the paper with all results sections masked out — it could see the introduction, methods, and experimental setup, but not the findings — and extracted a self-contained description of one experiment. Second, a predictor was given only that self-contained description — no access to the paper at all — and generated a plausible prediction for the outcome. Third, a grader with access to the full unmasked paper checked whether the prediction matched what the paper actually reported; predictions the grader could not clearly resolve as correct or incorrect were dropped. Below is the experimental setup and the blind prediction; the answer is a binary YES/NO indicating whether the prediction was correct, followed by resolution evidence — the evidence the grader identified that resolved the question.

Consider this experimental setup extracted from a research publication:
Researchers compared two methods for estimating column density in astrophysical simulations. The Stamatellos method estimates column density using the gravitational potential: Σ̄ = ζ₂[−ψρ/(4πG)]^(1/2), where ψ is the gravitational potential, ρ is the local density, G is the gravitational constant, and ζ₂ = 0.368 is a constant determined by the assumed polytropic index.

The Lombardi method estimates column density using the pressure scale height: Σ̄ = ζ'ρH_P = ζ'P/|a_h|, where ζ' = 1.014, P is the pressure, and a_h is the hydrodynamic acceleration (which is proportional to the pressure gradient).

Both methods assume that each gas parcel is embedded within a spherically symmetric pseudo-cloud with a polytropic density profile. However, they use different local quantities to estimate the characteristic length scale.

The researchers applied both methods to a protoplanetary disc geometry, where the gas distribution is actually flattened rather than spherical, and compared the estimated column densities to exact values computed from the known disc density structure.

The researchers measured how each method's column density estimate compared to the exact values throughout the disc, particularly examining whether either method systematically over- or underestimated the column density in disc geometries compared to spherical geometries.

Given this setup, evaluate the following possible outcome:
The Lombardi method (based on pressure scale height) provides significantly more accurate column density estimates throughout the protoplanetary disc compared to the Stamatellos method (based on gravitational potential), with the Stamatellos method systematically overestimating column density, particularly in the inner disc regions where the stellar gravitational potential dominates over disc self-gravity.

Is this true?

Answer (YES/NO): NO